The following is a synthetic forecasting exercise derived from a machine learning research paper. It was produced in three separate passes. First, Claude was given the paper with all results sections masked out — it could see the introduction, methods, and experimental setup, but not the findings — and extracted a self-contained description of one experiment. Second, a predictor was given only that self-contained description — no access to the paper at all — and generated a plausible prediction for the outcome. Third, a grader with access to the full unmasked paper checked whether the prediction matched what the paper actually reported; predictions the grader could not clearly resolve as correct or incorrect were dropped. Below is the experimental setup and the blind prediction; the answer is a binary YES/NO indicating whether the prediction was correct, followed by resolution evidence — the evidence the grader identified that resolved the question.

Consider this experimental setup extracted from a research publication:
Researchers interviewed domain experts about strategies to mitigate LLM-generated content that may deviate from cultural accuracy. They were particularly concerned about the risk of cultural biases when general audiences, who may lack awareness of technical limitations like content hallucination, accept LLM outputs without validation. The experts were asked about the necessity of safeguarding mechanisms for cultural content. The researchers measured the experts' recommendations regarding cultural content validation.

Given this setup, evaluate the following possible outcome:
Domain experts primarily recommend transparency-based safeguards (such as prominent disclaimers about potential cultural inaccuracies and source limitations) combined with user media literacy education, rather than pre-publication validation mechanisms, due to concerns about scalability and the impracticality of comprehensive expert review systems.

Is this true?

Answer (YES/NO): NO